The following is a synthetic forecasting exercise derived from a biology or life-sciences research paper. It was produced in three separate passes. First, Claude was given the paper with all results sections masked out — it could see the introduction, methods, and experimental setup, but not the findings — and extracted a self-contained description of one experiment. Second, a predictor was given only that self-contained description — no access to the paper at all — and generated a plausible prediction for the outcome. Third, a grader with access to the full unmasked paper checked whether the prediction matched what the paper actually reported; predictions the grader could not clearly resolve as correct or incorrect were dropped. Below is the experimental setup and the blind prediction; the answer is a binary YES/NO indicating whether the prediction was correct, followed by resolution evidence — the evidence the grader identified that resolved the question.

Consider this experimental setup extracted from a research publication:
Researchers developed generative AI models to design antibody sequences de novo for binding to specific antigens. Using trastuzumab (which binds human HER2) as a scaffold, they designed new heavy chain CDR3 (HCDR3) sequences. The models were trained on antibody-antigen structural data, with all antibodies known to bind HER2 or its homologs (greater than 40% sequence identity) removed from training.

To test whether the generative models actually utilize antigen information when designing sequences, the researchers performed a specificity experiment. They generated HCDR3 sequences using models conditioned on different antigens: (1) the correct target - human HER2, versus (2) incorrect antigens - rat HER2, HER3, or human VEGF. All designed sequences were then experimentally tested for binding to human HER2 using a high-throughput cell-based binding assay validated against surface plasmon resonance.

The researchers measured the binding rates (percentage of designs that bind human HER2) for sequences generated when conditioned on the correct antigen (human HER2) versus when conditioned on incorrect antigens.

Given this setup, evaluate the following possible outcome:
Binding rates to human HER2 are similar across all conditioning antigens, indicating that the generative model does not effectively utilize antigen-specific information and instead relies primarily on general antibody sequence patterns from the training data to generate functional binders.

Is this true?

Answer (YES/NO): NO